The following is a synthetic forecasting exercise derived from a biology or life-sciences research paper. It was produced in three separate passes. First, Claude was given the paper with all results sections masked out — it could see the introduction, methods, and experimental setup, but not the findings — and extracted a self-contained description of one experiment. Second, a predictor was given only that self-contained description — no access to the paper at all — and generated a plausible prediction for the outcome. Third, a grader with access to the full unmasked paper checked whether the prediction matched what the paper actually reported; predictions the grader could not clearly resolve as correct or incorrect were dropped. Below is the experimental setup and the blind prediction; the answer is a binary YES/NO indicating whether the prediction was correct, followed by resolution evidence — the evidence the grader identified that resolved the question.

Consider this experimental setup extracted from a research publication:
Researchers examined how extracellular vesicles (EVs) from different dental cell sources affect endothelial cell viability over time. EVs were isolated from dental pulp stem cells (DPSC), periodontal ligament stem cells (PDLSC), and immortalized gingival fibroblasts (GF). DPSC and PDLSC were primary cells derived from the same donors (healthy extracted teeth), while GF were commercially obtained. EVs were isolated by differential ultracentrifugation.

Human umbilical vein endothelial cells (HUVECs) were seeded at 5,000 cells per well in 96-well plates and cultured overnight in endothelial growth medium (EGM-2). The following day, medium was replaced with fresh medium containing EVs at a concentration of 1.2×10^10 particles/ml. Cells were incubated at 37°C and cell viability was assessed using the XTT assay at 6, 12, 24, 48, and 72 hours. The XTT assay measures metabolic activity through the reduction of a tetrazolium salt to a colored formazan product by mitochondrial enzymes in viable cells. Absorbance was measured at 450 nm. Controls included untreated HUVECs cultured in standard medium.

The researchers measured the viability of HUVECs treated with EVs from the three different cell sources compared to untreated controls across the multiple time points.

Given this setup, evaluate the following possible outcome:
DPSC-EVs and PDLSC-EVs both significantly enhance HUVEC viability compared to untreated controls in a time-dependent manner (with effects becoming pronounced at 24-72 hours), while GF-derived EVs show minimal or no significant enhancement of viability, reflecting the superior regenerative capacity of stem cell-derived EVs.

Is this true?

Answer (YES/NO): NO